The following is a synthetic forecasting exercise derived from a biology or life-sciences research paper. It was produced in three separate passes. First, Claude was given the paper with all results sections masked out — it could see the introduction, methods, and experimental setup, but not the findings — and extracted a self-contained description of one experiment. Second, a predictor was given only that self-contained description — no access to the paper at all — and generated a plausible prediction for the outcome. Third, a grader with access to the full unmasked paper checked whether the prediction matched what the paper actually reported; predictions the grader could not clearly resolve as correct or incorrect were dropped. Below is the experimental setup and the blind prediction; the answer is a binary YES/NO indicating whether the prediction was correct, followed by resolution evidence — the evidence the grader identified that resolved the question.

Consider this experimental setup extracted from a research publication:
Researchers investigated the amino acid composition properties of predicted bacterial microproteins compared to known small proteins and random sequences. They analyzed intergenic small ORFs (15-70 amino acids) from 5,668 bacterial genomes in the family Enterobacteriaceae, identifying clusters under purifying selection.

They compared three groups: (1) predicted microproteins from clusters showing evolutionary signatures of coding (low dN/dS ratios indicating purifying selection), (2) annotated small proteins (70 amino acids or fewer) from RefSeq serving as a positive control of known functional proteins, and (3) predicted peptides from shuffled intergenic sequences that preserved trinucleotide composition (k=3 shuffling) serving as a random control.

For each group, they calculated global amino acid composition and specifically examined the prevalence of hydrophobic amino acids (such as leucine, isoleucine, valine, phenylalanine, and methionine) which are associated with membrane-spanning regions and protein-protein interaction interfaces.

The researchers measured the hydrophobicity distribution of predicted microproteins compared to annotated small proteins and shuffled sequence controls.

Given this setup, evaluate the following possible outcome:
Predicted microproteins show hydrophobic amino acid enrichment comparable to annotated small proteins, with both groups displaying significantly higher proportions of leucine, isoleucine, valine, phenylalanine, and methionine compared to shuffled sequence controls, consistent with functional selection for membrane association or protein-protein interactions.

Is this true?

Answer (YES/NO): NO